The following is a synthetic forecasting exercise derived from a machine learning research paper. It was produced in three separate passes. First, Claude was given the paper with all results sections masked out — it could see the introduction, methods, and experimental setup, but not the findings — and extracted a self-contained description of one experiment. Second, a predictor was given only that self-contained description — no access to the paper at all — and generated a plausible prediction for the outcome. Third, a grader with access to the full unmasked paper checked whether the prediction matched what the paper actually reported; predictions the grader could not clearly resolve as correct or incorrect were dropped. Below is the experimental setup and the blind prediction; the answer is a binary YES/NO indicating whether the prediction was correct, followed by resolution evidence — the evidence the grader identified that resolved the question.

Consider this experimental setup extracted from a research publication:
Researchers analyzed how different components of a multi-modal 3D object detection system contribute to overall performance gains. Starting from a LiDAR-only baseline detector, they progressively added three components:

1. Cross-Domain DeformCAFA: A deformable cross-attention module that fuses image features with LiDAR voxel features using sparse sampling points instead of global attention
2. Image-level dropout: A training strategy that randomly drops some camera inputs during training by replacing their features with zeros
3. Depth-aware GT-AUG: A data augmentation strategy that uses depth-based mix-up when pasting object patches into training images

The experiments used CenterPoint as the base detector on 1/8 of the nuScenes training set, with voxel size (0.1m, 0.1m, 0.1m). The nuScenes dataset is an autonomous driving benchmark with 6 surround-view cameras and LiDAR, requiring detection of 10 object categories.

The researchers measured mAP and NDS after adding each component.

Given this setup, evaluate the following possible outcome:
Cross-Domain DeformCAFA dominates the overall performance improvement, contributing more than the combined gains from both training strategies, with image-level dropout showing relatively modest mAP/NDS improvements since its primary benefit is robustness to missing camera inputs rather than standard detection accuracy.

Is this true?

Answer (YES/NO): YES